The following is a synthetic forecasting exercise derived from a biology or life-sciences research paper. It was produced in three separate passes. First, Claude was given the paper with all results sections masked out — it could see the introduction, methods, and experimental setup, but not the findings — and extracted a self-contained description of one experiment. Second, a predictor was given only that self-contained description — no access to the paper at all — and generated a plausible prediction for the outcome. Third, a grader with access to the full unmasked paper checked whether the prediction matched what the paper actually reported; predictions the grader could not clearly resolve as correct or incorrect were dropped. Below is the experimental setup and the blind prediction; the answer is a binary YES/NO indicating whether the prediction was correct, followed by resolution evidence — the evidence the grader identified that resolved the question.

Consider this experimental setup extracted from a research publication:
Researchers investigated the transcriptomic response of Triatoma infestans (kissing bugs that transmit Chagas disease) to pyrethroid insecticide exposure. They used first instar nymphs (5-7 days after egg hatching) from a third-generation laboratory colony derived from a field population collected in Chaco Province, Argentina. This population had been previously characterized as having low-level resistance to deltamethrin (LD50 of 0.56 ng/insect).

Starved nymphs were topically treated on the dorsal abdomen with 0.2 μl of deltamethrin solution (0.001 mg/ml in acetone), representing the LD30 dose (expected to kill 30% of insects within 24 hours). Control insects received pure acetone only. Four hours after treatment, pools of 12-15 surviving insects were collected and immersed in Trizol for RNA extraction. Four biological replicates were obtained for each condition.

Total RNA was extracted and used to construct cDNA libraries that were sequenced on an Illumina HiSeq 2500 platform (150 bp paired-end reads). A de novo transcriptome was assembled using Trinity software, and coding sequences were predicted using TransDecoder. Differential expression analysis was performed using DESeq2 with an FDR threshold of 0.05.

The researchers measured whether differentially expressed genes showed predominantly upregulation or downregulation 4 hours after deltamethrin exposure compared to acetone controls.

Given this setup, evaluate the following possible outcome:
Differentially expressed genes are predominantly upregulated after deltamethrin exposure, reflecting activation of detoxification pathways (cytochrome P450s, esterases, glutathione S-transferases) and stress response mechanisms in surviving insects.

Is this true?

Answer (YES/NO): NO